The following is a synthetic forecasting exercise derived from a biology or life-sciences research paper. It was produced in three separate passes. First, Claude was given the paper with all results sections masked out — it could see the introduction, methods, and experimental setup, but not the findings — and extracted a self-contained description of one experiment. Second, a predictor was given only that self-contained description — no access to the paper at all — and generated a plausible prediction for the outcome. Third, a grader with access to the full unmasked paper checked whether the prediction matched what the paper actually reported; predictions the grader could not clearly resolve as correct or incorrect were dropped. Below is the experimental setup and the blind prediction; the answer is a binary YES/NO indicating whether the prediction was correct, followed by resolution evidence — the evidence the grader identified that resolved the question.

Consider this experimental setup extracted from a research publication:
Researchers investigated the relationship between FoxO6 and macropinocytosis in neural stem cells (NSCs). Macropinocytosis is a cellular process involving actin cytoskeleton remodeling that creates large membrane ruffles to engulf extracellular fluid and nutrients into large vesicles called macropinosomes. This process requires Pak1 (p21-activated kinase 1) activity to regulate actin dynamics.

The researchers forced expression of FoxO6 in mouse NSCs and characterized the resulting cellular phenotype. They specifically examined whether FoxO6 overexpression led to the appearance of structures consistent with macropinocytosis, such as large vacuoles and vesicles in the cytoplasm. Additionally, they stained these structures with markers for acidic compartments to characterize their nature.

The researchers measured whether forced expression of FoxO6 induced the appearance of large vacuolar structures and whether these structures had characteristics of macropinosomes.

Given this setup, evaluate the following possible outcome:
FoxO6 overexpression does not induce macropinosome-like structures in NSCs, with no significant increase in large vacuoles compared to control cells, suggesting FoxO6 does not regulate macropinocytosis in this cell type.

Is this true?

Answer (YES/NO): NO